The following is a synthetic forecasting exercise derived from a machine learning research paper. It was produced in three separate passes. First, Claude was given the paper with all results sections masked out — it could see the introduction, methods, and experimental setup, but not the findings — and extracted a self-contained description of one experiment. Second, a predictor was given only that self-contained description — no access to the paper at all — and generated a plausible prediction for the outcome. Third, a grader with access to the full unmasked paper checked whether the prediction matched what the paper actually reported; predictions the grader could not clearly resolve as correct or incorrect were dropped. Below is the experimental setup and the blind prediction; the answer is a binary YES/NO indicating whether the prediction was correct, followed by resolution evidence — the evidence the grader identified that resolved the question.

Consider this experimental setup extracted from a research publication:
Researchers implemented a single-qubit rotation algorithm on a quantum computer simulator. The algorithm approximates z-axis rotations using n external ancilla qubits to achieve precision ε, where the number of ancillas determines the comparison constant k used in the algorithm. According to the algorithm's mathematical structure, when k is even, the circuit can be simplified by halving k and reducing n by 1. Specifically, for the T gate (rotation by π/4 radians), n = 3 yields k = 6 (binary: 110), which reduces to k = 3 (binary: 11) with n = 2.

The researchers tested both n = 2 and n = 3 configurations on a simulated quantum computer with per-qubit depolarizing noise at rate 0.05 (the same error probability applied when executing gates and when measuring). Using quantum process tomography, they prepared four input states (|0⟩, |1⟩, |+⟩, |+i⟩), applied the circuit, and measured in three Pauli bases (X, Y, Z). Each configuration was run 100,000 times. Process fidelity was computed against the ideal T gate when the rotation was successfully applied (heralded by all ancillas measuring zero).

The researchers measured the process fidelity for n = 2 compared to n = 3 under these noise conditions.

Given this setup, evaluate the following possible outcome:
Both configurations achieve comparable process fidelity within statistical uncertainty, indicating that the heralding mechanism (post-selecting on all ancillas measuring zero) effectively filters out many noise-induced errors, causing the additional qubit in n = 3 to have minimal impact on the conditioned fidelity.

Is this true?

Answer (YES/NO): NO